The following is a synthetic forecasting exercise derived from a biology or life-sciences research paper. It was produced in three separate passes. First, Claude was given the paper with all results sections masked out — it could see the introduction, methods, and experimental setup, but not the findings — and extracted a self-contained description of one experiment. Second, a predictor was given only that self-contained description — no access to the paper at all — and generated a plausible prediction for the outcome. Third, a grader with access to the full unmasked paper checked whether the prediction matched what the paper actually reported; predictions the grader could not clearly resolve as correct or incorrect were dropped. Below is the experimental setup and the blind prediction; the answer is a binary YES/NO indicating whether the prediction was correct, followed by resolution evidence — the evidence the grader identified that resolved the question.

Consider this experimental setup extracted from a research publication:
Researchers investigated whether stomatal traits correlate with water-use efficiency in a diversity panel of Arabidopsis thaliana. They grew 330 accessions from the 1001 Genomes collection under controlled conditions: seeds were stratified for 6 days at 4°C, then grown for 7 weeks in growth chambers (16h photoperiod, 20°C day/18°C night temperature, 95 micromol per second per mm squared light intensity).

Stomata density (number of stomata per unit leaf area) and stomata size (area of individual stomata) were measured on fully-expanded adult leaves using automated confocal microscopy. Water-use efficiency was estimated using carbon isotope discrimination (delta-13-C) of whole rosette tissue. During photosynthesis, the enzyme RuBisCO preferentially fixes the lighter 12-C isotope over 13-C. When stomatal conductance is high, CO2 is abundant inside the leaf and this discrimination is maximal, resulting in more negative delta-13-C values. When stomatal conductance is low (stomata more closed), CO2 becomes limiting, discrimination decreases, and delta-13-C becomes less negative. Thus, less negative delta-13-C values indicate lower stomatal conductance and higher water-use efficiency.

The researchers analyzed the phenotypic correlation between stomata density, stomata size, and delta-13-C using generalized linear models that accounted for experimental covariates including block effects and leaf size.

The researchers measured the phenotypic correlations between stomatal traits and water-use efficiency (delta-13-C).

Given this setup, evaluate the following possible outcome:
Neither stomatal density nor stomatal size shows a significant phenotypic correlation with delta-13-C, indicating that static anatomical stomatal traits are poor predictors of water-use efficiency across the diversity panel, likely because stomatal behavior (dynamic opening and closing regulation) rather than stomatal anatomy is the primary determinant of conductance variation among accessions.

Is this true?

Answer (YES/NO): NO